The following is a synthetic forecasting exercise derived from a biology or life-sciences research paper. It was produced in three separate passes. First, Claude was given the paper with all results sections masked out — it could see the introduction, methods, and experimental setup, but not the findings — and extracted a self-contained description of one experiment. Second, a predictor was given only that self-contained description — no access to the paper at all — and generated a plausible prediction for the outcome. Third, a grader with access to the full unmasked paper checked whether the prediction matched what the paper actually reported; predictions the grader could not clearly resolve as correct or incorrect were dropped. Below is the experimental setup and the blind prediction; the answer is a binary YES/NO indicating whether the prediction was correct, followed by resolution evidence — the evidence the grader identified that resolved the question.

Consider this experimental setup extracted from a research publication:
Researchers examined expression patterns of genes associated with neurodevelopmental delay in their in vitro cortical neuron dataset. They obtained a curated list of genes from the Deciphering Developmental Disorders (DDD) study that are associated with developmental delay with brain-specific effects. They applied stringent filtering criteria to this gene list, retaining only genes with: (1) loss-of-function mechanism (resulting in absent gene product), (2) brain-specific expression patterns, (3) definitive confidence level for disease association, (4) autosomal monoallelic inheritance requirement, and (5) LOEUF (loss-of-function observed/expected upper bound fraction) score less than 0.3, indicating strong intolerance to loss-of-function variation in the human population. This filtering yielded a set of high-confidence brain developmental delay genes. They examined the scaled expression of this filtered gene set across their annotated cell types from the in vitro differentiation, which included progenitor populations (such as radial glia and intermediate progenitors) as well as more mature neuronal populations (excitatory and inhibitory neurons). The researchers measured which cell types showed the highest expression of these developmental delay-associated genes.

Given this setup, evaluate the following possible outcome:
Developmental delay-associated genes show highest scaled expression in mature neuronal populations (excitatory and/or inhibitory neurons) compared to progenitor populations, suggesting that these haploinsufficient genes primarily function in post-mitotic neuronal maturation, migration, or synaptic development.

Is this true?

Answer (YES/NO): YES